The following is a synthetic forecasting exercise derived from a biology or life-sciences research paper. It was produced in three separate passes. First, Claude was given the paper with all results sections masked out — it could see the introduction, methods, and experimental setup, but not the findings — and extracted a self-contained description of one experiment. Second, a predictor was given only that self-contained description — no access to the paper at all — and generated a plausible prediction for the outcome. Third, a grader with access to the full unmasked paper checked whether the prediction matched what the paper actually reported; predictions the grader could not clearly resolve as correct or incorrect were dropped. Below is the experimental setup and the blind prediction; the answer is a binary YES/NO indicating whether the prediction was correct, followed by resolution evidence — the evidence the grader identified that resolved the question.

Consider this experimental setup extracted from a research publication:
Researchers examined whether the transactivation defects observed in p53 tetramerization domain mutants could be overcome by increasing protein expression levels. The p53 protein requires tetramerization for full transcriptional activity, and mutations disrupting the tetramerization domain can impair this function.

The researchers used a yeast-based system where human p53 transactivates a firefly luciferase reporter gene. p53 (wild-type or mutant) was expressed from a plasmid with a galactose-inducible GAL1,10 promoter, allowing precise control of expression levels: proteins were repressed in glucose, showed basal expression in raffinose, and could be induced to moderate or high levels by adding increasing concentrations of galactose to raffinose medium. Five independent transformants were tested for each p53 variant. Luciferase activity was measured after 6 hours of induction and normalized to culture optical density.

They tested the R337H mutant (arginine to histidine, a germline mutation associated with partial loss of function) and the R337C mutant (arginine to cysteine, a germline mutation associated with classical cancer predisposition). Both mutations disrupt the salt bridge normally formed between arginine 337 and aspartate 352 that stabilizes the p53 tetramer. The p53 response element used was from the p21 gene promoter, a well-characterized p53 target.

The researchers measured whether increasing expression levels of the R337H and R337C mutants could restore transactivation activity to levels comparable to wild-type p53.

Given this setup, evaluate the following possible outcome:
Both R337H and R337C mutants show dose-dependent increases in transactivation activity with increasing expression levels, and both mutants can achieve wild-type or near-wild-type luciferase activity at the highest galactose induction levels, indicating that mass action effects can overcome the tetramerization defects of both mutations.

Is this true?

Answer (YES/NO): NO